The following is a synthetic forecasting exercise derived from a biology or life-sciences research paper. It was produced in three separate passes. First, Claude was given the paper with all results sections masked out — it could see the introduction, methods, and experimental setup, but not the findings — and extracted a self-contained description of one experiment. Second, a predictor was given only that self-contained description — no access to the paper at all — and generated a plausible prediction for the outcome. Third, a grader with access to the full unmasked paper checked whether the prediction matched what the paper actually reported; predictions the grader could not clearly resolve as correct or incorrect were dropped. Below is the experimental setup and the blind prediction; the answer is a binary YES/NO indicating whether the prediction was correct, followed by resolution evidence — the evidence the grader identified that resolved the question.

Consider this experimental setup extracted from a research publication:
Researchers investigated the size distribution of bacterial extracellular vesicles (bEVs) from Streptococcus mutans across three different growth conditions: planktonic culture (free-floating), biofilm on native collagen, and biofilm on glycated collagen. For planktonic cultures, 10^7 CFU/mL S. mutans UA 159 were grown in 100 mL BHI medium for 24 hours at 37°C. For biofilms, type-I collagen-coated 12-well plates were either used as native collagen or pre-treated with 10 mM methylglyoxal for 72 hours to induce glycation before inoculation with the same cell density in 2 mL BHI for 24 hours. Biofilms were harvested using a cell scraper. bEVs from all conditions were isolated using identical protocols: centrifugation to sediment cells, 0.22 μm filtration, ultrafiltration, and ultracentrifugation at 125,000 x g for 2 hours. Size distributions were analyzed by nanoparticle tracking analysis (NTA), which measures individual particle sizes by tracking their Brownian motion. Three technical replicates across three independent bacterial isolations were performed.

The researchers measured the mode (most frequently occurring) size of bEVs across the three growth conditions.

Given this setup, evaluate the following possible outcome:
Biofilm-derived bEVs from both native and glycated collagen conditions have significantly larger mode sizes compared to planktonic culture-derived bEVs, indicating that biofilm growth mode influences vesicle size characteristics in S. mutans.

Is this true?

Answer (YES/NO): NO